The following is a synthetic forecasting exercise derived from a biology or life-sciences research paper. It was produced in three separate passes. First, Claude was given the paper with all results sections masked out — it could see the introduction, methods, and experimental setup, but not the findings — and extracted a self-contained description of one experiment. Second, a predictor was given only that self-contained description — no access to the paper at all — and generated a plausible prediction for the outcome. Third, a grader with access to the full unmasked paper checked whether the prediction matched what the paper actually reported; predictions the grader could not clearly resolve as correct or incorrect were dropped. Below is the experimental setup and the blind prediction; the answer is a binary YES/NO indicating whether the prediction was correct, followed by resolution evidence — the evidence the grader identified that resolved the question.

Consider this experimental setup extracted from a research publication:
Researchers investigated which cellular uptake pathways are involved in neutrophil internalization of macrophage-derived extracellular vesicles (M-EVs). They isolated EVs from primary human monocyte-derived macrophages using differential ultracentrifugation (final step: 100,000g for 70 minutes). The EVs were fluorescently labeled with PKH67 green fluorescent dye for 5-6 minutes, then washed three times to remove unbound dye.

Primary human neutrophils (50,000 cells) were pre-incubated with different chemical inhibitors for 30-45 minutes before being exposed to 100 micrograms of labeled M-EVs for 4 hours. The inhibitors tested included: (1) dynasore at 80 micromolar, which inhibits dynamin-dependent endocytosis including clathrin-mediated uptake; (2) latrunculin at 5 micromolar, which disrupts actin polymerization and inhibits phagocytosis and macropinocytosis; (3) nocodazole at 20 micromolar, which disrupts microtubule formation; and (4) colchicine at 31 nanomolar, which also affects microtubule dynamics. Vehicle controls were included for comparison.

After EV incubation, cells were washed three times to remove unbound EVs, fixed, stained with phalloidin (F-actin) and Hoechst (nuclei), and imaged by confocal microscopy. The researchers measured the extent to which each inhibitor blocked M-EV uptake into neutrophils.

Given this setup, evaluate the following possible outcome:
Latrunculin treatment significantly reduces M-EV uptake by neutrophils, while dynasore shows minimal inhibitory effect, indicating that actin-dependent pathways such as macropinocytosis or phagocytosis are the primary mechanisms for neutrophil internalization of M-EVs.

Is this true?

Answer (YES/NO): NO